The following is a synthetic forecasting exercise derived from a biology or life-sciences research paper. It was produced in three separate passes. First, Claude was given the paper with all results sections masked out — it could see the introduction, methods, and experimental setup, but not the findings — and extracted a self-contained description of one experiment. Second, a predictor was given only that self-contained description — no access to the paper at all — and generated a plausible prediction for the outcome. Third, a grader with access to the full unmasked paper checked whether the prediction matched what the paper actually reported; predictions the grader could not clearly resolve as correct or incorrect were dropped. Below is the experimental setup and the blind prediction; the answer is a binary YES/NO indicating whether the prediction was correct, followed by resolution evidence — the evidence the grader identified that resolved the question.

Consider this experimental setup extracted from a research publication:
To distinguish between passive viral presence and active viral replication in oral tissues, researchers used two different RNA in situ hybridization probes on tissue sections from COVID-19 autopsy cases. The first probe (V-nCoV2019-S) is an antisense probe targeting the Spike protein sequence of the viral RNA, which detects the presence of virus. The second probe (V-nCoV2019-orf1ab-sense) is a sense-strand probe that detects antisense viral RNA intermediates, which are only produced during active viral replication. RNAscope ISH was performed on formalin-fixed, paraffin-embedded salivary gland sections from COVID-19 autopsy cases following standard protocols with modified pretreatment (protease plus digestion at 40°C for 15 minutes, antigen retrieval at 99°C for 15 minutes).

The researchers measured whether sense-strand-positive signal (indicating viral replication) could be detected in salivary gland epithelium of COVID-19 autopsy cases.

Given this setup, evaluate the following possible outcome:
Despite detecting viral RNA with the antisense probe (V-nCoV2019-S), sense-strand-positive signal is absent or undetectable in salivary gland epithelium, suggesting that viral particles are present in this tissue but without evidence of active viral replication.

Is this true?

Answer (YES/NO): NO